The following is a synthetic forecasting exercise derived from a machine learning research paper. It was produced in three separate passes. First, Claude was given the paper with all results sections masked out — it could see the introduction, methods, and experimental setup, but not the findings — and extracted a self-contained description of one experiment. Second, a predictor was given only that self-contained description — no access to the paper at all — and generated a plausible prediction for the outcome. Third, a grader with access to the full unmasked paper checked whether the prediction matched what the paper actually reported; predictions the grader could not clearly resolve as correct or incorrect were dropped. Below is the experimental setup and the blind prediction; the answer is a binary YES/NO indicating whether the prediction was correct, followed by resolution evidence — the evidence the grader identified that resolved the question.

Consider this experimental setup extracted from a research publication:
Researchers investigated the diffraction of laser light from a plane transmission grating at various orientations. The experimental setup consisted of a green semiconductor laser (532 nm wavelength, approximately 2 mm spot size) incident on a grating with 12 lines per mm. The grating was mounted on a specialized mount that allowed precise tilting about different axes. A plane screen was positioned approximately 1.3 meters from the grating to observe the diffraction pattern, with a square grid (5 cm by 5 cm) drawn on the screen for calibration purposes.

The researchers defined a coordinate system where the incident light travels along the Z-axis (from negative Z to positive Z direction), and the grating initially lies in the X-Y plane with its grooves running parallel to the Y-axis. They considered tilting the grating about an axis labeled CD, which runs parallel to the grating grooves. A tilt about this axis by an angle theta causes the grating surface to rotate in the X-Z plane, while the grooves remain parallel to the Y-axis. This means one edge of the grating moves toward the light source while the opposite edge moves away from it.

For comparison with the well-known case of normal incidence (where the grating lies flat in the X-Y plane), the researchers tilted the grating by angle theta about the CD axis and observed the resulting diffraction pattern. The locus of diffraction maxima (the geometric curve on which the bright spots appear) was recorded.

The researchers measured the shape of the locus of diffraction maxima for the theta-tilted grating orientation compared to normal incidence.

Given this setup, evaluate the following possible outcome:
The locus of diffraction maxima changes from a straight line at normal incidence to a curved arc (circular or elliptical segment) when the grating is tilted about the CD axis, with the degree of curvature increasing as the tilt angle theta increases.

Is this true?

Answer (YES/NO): NO